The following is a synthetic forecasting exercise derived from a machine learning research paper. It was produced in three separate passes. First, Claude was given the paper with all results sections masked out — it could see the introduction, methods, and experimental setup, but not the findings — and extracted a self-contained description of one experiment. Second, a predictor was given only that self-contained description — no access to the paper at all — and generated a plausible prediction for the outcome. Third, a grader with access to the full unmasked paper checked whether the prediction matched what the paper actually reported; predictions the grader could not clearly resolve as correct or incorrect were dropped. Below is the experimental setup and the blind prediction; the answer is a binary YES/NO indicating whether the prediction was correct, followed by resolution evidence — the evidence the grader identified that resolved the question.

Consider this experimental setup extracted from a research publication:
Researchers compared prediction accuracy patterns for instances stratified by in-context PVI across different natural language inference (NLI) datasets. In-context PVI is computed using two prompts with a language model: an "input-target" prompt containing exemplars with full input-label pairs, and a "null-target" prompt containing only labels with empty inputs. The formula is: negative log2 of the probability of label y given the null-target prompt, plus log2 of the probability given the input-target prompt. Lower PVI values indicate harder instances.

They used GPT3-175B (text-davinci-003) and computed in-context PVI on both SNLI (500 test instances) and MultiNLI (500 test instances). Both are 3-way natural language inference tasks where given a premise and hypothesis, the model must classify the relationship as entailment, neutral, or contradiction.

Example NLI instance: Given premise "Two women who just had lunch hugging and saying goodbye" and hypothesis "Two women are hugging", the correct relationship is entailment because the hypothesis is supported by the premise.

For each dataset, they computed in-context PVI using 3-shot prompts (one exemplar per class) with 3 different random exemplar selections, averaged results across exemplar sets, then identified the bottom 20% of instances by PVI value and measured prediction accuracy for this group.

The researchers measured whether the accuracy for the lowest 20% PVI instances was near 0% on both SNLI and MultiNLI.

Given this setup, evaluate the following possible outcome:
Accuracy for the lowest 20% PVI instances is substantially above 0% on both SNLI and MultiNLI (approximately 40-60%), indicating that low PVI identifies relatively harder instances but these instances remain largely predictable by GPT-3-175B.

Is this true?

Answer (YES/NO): NO